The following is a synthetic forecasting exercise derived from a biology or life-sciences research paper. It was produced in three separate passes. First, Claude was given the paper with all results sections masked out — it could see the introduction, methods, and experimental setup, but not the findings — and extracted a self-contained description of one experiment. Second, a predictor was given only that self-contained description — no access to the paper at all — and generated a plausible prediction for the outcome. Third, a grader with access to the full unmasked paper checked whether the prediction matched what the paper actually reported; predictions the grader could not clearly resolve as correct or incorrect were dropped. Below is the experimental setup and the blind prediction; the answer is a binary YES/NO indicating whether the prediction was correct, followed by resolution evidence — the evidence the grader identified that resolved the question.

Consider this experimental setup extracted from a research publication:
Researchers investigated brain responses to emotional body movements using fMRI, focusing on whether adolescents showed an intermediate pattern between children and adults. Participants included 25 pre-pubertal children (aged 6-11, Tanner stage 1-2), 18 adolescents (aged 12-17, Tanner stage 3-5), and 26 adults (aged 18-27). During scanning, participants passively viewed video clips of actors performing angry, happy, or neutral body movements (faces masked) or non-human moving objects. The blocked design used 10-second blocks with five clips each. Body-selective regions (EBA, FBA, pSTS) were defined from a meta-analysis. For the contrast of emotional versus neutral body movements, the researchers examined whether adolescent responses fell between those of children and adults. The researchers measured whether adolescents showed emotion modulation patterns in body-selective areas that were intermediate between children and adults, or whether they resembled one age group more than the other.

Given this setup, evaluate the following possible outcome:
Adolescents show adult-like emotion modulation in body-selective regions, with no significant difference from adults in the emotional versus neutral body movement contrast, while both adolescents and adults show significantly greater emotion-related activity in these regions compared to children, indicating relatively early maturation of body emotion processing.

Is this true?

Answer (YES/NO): NO